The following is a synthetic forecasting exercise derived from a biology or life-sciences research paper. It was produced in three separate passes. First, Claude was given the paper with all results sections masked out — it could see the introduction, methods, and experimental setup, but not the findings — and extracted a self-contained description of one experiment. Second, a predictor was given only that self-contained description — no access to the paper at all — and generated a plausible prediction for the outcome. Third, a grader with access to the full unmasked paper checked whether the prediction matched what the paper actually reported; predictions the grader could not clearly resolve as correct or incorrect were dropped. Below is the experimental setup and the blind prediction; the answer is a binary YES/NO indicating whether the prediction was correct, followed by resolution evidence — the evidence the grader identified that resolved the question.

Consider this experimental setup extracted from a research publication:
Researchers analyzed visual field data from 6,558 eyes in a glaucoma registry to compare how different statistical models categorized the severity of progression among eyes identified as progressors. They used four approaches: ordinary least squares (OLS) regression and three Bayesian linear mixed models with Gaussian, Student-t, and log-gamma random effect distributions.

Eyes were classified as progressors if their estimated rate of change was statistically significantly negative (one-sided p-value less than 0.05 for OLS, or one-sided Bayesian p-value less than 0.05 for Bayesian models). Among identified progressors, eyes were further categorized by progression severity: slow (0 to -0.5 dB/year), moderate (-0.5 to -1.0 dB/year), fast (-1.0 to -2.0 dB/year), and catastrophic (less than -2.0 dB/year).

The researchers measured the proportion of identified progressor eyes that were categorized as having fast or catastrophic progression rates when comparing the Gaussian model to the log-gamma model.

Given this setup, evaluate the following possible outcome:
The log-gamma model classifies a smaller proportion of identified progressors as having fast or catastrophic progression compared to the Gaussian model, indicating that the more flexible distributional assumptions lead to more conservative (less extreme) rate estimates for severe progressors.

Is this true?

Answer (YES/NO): NO